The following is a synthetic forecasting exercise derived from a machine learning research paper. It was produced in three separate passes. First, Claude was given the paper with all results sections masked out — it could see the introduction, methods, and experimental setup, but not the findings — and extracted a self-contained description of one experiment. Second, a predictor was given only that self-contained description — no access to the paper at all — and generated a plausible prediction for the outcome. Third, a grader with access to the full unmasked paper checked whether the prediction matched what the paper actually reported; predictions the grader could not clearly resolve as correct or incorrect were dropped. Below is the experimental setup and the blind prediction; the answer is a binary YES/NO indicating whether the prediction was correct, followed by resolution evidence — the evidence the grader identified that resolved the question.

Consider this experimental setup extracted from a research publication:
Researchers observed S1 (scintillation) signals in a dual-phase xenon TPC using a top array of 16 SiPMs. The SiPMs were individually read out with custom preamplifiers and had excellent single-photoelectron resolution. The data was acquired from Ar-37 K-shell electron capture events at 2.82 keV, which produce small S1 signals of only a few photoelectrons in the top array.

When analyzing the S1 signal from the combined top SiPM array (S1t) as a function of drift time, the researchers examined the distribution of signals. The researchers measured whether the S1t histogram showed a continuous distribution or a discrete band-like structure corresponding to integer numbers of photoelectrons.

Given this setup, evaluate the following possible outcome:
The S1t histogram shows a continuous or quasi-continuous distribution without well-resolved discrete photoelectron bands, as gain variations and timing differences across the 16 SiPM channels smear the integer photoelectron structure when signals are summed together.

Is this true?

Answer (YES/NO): NO